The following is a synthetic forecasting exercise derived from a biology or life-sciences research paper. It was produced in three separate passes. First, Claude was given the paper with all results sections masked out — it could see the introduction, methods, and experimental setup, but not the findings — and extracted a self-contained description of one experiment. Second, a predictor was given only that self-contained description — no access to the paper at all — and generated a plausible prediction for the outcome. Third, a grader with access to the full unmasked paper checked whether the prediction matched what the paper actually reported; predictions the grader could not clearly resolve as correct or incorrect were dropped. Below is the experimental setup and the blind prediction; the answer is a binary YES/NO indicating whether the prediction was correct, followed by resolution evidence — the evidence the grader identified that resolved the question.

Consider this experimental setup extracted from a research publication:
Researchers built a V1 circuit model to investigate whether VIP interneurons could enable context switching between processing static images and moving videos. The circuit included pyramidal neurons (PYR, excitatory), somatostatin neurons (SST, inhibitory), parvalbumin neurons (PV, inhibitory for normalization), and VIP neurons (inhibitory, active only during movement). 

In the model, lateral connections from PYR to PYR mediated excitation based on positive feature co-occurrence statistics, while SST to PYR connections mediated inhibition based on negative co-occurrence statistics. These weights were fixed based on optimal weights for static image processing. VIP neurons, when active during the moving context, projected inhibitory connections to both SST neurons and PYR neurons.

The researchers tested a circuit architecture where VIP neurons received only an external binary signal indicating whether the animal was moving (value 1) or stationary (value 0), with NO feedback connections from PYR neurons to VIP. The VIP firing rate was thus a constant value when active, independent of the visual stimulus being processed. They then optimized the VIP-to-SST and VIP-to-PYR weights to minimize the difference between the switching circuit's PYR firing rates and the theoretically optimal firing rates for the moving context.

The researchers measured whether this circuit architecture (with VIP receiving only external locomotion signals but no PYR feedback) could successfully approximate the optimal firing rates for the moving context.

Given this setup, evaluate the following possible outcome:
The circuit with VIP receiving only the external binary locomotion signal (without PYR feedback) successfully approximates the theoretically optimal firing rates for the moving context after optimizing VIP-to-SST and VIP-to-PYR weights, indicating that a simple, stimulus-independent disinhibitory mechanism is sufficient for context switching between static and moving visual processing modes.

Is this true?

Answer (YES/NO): NO